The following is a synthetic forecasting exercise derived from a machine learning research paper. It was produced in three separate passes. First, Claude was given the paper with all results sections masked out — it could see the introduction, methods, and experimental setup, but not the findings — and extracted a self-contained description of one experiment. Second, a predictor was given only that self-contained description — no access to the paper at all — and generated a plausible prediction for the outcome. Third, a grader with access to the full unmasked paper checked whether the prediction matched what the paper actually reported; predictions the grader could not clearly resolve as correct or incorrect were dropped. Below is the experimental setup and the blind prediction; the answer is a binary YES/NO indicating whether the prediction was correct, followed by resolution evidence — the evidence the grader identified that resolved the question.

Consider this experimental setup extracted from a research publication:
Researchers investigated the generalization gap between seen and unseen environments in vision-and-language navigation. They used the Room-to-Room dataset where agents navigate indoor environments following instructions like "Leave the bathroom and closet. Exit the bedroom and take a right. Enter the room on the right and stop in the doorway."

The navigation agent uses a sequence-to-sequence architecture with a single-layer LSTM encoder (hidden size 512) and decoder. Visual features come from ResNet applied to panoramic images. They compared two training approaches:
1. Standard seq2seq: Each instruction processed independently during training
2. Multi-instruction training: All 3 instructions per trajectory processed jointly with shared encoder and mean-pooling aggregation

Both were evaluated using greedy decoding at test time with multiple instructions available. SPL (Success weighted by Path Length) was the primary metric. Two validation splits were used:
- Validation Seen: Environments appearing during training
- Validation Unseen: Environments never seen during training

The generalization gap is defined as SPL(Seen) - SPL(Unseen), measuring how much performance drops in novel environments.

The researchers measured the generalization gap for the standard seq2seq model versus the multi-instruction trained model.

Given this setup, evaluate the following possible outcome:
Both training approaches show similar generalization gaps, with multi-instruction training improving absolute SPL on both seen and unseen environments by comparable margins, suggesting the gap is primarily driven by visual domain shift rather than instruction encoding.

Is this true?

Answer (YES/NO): YES